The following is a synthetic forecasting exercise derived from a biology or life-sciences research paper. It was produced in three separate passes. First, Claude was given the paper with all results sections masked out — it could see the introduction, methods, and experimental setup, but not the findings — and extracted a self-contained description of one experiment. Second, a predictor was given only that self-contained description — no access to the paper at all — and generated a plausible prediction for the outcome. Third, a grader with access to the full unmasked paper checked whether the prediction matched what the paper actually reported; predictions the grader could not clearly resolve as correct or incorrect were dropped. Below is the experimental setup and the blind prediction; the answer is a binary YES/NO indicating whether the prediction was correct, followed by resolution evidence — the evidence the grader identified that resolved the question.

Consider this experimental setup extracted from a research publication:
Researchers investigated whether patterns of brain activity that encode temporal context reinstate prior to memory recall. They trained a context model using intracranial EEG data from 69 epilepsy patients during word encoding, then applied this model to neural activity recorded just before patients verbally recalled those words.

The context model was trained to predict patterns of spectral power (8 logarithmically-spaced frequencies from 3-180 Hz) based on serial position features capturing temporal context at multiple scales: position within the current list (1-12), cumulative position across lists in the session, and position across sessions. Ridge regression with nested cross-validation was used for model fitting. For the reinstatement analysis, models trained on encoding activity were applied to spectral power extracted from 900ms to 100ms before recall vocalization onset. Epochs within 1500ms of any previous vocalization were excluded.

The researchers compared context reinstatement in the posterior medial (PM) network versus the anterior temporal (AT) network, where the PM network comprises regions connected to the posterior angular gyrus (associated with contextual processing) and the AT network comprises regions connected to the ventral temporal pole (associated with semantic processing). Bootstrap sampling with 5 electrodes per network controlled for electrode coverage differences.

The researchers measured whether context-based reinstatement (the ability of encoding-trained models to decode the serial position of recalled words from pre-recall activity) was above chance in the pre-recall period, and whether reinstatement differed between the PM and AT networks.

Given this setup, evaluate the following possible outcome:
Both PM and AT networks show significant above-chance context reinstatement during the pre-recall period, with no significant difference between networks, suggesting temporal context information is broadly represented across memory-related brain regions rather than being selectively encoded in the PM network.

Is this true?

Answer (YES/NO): NO